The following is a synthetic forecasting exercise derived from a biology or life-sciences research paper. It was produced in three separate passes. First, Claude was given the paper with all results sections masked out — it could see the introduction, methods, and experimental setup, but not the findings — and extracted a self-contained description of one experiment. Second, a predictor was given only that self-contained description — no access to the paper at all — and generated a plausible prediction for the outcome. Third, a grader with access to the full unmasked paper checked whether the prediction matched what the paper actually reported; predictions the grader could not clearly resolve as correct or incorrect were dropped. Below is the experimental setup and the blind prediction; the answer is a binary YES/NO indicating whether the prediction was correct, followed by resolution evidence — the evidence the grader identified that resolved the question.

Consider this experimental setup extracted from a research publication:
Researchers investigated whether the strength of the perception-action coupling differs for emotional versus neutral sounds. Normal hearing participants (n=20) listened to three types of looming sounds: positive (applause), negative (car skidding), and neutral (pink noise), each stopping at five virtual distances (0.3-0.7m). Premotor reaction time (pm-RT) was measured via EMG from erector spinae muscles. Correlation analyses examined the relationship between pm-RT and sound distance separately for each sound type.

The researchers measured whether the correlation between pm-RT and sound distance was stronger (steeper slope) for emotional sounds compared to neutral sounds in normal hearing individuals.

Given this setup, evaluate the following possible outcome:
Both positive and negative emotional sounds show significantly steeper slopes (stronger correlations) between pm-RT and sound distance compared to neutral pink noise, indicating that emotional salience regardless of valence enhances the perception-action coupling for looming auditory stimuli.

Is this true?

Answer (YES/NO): YES